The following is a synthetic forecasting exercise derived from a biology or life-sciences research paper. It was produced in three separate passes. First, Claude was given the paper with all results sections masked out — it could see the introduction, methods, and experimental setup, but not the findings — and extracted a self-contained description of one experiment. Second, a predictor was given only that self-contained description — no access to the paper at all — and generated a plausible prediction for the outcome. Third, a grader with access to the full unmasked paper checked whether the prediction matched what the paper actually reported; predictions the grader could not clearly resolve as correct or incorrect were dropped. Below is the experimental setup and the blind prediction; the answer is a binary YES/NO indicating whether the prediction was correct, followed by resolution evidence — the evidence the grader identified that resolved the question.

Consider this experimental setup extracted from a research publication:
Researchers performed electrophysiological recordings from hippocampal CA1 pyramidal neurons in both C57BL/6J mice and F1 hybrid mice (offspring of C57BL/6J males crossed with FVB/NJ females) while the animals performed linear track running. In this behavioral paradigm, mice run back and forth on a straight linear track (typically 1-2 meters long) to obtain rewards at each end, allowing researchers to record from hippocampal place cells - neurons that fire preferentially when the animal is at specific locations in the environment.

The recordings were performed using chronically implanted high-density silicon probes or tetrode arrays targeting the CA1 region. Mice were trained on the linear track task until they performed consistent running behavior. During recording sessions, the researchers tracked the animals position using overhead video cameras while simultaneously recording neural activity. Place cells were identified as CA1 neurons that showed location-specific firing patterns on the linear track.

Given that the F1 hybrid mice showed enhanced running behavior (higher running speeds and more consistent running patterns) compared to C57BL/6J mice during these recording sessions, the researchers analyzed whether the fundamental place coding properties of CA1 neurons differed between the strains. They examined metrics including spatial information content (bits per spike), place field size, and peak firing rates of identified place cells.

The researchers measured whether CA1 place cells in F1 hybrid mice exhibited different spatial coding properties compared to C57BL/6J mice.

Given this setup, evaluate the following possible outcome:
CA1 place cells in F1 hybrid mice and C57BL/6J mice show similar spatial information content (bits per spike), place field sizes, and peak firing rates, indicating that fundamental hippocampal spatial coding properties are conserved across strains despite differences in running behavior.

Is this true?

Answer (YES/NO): YES